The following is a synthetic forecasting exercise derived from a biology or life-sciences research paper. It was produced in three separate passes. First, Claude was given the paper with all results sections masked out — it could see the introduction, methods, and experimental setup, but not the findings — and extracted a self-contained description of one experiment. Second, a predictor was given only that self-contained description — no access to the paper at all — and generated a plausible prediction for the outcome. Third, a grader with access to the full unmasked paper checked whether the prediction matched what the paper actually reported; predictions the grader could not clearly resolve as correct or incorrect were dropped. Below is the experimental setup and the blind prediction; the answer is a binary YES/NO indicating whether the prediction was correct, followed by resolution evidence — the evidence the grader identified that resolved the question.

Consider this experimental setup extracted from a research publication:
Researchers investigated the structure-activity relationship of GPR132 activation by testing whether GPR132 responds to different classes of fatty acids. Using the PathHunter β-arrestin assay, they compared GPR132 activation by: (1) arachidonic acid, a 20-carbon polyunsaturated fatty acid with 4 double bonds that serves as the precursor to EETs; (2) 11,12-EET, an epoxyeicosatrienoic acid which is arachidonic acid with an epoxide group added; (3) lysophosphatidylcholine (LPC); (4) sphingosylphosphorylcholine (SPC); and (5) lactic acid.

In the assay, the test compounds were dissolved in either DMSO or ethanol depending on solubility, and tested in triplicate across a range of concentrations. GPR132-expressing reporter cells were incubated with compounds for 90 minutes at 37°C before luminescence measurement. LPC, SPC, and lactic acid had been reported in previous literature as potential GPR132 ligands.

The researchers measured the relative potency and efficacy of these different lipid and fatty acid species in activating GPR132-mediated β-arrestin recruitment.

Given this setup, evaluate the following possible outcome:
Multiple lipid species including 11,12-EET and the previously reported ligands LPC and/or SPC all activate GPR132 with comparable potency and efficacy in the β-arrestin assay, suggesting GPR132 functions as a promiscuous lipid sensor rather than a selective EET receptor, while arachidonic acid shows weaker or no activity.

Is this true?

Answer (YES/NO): NO